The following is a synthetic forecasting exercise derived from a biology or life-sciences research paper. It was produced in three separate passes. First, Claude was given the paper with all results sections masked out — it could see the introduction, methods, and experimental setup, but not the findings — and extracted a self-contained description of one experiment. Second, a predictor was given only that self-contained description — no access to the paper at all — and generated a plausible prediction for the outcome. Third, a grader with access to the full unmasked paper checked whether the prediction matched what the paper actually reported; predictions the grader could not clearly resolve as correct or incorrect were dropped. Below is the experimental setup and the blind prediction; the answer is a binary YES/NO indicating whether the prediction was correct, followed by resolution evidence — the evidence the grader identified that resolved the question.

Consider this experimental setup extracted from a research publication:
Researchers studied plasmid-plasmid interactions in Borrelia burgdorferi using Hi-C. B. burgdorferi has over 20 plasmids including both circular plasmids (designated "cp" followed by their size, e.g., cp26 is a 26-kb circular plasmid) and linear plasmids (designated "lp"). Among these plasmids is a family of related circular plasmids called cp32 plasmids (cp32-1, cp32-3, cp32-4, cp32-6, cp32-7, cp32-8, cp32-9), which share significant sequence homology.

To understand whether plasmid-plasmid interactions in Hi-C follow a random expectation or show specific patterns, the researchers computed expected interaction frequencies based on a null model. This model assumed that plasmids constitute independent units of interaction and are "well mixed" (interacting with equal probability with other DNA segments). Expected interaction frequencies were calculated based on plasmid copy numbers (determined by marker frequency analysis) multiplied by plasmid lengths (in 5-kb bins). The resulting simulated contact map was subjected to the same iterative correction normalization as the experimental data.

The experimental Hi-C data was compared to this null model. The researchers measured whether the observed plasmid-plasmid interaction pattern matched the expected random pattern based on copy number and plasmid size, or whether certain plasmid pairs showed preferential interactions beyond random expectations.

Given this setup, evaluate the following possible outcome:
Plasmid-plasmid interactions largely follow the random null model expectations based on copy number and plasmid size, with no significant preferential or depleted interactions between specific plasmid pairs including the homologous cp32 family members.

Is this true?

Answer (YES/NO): NO